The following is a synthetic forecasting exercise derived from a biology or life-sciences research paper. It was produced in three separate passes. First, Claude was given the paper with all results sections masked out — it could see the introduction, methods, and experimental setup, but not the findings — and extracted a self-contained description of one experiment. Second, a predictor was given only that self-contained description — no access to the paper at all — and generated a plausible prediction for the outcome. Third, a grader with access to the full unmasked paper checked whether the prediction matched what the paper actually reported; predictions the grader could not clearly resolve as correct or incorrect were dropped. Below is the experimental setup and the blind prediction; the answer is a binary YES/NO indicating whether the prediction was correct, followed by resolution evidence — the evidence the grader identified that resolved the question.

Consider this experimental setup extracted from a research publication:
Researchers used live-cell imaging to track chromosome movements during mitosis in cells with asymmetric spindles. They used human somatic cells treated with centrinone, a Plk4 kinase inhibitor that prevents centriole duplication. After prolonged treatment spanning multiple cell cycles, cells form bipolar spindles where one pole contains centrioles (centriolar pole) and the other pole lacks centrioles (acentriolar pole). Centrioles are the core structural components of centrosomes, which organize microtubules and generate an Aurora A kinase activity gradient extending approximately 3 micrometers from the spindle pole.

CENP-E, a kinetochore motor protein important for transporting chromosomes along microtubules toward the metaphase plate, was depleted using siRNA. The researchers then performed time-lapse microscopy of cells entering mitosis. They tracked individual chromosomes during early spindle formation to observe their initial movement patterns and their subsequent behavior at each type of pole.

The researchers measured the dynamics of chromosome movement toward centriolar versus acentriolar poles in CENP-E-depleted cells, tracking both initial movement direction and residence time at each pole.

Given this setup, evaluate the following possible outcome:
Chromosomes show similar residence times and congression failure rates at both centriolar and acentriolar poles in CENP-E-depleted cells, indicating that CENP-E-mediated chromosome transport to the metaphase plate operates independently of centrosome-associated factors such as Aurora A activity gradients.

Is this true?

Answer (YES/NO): NO